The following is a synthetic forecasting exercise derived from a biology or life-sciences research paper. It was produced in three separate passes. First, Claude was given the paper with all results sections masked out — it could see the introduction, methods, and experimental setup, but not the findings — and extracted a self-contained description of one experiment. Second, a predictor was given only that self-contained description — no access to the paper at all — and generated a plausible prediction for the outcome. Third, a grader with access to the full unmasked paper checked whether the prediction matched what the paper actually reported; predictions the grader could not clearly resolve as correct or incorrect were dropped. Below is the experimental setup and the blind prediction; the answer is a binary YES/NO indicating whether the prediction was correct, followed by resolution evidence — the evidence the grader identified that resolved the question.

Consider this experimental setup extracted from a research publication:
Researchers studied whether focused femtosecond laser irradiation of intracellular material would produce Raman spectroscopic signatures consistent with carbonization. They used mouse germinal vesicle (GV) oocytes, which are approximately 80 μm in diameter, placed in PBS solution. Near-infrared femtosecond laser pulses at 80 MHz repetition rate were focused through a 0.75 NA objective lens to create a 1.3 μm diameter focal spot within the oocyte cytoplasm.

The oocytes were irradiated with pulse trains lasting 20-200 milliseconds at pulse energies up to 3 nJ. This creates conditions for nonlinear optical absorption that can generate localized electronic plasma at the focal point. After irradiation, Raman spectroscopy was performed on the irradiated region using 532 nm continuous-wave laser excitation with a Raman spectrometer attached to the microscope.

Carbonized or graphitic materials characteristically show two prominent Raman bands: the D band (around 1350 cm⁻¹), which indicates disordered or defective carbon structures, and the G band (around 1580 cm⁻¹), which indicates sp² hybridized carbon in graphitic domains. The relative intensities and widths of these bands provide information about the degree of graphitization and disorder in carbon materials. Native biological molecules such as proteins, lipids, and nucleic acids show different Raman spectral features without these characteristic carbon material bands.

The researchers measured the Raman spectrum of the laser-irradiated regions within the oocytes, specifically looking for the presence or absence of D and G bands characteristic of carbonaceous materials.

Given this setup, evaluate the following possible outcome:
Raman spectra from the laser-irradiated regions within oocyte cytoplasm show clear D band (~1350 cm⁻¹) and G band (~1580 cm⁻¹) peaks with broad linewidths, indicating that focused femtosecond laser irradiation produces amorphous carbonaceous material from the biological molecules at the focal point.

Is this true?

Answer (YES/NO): YES